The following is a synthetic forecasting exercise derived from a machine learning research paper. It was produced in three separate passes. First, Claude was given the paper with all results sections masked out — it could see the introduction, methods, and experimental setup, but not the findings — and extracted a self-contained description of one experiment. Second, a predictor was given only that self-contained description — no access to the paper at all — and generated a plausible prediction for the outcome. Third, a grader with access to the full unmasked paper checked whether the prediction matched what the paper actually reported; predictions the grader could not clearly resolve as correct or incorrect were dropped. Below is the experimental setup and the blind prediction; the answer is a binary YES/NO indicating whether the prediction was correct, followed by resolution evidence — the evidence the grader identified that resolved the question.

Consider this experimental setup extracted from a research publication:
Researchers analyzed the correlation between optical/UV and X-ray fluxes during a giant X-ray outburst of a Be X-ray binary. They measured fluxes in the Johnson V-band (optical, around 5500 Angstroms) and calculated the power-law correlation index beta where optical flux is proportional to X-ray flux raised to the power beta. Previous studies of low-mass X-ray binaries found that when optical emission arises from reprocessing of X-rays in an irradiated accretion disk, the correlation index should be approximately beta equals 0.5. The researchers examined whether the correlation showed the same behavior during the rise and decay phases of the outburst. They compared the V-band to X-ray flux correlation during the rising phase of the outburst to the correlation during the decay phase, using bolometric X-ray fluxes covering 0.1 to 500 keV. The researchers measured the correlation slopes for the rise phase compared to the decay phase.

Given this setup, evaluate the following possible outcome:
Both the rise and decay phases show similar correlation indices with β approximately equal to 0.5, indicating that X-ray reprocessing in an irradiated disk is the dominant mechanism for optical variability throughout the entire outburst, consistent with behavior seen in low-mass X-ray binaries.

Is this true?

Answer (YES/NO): NO